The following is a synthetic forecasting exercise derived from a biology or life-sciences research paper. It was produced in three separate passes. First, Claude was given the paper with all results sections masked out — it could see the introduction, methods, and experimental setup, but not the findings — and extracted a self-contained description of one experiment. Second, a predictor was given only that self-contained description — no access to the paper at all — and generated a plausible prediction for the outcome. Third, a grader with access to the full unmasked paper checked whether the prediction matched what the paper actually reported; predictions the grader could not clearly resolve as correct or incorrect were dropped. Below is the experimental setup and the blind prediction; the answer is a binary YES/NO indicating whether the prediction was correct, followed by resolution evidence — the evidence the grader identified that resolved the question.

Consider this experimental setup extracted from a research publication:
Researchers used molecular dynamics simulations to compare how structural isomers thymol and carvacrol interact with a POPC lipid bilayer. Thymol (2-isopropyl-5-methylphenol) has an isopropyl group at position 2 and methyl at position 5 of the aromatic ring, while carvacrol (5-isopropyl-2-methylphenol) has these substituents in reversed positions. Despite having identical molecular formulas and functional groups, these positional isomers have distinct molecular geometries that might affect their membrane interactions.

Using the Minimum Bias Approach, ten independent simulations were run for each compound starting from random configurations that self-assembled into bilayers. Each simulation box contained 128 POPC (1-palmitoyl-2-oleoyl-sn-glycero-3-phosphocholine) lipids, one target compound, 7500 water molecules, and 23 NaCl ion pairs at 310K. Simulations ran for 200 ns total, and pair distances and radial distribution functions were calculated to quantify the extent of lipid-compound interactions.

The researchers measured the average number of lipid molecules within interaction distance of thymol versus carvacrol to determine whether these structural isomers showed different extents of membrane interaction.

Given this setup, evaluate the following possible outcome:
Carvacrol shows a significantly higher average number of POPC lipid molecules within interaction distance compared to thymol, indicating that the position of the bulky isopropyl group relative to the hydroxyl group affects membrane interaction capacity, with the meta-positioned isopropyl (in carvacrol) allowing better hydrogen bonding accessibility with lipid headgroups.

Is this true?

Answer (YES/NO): NO